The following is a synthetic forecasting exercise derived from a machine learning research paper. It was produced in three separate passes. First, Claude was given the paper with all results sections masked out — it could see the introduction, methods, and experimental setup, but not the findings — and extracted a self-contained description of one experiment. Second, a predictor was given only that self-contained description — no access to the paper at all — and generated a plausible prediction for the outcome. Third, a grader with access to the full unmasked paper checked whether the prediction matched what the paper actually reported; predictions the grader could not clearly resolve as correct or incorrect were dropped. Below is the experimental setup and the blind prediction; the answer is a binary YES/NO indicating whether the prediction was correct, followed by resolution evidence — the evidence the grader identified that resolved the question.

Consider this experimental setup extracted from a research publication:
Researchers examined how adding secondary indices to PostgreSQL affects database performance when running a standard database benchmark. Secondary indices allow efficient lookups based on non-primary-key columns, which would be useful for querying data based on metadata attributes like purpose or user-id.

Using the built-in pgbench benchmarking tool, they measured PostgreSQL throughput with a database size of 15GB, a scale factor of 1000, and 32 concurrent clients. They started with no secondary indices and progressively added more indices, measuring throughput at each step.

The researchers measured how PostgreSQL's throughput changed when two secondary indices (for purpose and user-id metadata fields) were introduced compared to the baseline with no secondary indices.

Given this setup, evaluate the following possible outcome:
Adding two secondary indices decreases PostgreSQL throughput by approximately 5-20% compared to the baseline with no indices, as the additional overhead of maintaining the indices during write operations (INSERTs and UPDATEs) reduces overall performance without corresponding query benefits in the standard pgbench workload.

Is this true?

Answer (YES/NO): NO